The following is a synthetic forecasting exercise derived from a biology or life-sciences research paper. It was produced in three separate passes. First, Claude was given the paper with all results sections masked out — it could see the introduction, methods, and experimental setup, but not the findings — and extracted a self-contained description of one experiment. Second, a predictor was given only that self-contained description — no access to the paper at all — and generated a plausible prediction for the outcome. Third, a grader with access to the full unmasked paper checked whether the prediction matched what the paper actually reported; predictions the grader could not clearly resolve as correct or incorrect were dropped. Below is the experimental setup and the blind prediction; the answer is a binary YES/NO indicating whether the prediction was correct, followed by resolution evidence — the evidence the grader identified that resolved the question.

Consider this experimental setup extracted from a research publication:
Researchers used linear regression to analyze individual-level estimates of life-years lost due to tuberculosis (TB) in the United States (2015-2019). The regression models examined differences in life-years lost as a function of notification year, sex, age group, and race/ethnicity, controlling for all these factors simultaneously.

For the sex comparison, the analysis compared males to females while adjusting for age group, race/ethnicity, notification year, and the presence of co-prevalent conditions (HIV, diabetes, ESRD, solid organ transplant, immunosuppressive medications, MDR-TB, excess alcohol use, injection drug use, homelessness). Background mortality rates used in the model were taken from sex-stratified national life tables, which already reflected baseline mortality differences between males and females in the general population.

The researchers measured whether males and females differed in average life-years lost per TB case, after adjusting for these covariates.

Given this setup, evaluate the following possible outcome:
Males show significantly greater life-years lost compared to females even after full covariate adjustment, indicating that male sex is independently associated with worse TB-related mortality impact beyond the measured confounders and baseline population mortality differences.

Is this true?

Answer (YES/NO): YES